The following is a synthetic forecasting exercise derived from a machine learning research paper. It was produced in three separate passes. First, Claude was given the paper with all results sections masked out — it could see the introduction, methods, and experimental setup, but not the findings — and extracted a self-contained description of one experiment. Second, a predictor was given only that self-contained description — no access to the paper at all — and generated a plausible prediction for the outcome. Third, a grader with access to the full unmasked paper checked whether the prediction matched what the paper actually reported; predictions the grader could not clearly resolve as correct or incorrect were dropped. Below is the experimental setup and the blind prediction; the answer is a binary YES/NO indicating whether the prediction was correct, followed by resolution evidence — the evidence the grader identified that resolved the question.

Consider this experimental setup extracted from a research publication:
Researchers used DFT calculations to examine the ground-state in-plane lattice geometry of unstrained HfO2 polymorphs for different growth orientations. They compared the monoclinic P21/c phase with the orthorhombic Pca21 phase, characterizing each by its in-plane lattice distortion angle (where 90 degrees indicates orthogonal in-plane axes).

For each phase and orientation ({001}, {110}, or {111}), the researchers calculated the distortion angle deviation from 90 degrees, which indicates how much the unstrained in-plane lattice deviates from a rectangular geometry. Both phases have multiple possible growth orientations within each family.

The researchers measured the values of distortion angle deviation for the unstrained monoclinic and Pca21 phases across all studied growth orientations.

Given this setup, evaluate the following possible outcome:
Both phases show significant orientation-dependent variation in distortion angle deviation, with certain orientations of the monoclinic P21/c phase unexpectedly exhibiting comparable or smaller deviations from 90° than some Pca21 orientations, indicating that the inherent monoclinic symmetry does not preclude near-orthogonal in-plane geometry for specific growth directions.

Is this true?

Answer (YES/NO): NO